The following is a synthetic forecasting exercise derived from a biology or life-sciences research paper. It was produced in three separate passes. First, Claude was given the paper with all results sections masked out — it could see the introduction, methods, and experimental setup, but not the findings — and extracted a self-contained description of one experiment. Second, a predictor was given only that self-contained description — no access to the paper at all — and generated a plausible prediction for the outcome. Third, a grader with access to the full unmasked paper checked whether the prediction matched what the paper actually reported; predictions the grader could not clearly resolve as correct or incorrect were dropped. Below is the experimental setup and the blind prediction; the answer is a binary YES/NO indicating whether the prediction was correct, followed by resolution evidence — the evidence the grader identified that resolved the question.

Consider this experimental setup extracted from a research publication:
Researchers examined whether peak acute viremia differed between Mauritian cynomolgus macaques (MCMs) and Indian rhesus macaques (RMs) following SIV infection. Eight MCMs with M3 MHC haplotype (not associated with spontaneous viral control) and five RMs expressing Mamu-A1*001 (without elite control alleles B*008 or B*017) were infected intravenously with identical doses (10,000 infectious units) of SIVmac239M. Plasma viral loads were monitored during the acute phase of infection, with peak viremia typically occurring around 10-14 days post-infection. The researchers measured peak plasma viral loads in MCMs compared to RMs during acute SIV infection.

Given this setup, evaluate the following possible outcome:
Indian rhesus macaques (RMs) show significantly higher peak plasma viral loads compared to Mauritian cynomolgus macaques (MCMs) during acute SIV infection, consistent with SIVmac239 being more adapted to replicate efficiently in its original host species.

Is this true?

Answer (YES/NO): NO